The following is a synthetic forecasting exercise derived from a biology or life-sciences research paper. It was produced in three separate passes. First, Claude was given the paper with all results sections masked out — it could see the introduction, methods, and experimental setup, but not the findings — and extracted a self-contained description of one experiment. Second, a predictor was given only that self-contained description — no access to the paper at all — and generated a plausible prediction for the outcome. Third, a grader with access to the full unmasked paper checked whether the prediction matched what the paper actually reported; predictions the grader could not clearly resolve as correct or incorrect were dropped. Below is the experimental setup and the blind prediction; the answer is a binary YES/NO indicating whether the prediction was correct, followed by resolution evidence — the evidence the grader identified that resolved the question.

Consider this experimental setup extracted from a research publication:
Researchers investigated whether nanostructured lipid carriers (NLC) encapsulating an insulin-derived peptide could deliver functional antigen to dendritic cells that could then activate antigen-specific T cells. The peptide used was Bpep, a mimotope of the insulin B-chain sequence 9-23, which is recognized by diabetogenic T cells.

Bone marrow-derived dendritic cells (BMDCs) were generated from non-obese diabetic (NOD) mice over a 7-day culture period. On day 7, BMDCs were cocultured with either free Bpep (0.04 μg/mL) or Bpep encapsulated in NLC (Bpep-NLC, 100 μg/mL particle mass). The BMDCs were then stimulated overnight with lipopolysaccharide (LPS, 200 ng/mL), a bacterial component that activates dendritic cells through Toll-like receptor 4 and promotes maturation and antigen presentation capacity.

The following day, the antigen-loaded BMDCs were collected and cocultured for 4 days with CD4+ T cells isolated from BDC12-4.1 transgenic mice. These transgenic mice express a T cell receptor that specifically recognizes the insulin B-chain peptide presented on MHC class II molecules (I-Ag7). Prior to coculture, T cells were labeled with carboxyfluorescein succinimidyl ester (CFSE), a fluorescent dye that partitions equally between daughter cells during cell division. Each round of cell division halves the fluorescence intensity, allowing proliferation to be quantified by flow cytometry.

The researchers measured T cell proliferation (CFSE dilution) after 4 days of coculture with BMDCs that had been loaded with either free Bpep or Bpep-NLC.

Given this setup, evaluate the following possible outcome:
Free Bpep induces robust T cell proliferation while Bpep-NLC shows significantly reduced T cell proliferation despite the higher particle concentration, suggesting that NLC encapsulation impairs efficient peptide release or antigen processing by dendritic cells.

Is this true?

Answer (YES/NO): NO